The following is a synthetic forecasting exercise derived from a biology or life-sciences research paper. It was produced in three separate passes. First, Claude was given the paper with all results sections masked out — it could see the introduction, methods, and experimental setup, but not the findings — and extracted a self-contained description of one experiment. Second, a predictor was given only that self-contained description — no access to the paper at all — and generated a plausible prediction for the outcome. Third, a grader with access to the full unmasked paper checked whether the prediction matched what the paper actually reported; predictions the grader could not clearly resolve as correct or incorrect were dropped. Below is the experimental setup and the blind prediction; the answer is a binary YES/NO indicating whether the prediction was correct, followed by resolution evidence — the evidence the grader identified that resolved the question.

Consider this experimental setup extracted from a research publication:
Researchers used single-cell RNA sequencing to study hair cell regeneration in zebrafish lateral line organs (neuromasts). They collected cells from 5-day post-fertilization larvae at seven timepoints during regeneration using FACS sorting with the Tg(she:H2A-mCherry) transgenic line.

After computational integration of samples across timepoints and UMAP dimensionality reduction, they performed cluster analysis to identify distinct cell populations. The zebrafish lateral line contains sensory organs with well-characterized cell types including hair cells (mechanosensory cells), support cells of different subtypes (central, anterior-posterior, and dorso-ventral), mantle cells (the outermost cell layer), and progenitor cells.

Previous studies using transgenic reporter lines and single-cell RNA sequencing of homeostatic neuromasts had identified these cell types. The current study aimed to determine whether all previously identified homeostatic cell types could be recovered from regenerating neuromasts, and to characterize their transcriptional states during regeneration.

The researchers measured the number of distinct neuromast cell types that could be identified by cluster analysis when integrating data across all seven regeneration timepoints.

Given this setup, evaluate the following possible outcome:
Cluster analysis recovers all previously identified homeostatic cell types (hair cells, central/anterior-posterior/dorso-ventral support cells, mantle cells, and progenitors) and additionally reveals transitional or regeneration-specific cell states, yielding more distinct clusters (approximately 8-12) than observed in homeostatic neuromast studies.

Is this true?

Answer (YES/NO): NO